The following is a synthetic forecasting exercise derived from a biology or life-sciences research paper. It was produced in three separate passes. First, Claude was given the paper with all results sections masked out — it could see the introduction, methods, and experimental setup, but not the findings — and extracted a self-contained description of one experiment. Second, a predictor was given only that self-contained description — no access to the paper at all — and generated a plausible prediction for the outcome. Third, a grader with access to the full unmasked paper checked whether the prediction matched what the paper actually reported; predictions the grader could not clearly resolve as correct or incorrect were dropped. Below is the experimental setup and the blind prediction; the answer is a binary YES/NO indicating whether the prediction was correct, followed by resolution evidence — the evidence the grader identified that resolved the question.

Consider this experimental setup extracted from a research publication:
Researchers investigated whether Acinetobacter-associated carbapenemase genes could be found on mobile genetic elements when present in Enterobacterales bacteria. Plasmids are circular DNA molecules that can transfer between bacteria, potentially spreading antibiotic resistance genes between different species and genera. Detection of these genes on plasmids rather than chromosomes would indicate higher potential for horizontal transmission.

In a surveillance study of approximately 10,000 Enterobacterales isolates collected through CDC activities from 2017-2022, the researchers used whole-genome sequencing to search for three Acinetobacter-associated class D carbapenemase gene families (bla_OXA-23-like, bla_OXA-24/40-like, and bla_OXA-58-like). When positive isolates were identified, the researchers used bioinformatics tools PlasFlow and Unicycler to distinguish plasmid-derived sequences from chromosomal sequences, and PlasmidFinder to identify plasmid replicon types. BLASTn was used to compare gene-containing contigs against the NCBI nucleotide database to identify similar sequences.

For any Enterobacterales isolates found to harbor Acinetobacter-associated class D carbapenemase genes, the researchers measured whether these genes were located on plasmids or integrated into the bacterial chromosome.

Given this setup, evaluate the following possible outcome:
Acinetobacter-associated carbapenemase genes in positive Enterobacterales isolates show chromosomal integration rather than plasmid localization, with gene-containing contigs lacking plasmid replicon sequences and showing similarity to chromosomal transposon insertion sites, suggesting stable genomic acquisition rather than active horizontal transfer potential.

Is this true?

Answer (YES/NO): NO